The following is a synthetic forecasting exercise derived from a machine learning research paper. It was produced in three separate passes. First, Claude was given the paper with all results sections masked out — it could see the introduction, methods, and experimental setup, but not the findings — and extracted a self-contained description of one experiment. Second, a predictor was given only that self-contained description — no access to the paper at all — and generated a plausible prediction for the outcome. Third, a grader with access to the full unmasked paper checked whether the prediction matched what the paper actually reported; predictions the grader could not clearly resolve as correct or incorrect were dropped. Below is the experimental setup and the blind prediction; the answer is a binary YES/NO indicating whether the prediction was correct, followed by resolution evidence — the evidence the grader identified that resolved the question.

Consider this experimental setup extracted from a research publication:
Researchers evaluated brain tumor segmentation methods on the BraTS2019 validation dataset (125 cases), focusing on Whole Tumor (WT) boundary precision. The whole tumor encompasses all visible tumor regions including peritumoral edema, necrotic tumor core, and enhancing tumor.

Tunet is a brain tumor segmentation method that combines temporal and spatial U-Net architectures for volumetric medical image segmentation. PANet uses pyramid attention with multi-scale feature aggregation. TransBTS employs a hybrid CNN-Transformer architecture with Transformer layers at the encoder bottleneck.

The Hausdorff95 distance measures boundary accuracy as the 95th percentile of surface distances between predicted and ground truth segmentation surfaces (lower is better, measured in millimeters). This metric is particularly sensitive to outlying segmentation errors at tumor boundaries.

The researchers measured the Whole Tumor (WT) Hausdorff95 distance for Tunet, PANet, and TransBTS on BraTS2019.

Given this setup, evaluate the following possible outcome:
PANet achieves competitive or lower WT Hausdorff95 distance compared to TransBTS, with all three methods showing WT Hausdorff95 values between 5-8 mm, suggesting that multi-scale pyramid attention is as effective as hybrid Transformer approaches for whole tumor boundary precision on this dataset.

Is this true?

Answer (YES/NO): NO